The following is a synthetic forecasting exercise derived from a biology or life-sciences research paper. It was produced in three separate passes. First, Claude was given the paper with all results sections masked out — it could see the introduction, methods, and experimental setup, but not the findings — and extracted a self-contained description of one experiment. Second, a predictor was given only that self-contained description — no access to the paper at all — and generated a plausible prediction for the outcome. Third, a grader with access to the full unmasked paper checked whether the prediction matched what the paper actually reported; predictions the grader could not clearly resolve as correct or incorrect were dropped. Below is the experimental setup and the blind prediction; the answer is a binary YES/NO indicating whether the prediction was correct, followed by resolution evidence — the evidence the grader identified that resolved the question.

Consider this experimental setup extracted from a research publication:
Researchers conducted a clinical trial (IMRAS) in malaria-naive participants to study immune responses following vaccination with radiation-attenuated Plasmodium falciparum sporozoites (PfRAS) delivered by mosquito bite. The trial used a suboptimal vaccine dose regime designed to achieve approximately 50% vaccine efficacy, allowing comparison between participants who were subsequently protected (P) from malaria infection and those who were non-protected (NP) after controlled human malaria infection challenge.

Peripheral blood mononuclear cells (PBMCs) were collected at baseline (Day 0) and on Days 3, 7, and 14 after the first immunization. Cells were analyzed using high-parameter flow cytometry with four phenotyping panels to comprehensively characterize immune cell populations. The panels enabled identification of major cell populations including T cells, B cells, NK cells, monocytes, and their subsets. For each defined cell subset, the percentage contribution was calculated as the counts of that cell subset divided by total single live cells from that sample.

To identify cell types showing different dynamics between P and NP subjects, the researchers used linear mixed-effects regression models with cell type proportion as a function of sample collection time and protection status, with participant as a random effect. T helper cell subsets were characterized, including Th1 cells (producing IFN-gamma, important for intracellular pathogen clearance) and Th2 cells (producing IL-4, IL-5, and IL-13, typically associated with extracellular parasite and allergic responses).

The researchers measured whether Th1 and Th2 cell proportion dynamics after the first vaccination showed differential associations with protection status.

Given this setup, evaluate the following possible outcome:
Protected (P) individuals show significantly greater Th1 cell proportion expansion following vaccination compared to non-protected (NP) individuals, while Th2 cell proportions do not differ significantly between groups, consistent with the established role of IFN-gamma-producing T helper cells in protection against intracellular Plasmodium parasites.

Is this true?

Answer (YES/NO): NO